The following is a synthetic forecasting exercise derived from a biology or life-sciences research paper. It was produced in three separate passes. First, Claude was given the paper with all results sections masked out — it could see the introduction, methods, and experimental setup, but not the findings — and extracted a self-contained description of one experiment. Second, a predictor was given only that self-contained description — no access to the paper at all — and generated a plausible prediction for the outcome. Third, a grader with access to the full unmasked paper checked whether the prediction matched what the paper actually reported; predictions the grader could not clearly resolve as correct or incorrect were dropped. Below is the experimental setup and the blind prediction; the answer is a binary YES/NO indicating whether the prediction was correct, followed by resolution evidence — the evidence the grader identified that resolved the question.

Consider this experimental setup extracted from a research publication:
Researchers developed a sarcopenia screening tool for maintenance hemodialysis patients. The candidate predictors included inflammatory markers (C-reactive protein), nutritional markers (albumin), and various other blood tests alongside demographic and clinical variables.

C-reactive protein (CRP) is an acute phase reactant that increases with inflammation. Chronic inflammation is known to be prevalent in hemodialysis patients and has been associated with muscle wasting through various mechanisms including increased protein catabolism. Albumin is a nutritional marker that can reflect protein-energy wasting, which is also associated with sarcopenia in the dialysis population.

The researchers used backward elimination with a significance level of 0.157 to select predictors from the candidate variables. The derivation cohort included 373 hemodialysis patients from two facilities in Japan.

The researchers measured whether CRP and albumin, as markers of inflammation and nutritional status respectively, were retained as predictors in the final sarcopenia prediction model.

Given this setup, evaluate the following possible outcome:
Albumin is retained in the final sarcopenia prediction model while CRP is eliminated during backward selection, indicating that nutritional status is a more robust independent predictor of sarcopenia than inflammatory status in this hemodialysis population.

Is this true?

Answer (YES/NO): NO